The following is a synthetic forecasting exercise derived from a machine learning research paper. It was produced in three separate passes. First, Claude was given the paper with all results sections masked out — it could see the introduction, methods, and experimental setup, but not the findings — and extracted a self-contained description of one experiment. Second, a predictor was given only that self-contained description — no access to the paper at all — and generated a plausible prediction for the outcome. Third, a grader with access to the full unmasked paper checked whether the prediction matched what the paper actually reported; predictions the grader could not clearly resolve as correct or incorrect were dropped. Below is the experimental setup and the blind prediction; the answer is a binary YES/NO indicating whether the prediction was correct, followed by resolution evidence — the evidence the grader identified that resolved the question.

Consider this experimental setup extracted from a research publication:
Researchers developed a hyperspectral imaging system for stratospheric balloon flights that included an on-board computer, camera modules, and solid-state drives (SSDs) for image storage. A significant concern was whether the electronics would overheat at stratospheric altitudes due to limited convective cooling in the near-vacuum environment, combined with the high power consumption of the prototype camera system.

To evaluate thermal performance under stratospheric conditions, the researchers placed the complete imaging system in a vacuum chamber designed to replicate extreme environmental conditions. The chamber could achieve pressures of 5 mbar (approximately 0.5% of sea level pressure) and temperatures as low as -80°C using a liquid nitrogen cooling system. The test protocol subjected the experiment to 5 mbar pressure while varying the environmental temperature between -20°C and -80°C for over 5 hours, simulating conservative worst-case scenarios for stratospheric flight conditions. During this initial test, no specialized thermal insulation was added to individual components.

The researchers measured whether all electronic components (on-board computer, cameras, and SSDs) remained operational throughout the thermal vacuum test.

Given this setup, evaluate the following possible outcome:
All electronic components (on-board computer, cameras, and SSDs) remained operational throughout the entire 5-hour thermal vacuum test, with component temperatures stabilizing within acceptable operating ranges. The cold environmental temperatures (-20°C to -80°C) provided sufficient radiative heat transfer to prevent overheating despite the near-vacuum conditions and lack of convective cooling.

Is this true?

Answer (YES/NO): NO